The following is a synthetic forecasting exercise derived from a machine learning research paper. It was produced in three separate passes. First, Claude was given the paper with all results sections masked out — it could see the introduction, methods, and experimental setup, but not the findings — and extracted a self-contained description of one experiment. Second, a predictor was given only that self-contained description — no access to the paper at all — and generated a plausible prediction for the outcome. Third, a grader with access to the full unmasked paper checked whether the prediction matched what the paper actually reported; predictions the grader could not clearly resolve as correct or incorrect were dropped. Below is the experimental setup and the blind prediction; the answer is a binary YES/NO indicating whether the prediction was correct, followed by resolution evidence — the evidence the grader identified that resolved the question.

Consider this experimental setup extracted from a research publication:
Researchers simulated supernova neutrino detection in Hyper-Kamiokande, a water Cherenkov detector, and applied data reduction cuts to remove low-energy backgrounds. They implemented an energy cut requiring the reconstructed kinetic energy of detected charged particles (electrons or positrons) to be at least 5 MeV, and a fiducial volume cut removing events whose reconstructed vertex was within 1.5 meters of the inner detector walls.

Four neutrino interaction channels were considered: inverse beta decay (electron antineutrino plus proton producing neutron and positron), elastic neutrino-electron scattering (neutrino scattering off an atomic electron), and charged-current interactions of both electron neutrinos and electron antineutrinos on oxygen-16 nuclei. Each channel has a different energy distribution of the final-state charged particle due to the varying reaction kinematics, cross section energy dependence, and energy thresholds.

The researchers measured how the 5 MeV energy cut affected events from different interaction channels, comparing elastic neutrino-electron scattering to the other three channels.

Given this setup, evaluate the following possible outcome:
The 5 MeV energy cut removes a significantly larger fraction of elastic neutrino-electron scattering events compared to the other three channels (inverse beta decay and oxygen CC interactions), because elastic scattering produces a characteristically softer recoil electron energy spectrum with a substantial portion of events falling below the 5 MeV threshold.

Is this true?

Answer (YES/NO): YES